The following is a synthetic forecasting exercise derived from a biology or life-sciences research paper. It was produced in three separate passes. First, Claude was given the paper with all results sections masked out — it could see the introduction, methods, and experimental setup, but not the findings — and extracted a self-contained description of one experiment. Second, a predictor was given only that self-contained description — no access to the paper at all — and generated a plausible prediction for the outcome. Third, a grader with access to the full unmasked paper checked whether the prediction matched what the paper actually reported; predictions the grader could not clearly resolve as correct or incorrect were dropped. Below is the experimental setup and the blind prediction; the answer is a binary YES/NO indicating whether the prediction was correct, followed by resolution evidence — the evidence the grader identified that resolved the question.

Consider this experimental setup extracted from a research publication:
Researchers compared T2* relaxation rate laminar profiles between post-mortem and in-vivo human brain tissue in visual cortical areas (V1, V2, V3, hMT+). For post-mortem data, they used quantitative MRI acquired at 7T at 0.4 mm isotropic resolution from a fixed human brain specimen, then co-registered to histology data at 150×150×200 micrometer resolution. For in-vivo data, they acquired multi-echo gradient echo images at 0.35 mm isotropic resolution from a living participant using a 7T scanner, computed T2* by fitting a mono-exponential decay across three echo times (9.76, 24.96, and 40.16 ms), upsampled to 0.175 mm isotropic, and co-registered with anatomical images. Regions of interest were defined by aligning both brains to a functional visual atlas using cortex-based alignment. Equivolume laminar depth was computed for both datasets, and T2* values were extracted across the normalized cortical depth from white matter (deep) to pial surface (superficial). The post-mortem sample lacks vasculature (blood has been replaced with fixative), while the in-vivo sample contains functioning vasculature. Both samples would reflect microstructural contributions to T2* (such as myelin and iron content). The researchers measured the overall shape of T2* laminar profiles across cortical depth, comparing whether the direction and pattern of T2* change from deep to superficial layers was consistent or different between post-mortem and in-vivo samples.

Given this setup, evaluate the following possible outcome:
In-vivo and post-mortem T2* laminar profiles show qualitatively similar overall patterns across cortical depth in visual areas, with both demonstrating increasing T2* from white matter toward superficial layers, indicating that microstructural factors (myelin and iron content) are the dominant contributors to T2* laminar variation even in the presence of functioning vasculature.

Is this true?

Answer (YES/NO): YES